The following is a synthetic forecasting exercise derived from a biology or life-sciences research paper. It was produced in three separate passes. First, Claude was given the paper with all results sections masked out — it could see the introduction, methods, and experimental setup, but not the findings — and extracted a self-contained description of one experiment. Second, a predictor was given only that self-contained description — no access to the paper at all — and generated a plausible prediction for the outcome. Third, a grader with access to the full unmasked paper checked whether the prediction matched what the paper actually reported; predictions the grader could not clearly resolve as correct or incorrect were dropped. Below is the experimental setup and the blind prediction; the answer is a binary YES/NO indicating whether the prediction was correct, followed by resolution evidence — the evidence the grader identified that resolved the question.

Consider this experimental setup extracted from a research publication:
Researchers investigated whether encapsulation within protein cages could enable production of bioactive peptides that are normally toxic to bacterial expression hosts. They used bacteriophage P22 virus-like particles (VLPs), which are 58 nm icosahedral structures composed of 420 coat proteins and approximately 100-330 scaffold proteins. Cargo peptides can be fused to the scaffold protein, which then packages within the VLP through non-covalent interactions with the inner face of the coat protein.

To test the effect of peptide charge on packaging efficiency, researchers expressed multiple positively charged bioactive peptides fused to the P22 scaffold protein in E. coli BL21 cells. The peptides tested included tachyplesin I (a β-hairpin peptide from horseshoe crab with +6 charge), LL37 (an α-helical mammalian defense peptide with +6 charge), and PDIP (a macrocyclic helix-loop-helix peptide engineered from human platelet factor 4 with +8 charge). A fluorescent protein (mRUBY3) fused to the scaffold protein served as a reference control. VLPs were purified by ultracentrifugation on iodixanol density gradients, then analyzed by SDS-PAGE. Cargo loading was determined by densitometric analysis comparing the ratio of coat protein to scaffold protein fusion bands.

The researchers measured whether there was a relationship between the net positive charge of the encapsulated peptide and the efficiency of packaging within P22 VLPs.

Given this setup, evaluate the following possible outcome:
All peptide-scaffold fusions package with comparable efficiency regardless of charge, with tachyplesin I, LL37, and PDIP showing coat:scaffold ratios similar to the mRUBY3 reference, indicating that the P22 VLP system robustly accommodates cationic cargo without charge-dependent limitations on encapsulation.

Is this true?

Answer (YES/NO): NO